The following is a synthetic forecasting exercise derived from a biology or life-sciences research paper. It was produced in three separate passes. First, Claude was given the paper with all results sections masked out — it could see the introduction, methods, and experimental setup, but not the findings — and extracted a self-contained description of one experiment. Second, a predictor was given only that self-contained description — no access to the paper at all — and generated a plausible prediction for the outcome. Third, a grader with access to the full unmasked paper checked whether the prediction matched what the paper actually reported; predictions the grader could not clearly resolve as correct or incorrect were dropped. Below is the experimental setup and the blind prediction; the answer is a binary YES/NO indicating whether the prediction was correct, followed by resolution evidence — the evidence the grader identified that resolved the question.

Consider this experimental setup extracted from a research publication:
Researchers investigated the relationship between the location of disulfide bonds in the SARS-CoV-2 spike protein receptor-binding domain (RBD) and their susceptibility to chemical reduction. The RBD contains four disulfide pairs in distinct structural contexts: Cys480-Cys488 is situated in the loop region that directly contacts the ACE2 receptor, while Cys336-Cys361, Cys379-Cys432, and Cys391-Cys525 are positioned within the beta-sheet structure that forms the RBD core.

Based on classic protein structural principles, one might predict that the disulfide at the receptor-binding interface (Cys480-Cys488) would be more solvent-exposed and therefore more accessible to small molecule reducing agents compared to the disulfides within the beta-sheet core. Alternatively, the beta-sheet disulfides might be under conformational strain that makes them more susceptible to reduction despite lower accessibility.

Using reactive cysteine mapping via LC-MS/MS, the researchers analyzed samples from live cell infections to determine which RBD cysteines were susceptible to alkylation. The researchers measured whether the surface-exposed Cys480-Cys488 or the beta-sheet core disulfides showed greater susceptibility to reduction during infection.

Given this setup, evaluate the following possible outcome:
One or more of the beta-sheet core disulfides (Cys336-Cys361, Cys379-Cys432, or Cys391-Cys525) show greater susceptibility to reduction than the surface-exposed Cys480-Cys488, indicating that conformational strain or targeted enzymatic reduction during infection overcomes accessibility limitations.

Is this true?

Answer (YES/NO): YES